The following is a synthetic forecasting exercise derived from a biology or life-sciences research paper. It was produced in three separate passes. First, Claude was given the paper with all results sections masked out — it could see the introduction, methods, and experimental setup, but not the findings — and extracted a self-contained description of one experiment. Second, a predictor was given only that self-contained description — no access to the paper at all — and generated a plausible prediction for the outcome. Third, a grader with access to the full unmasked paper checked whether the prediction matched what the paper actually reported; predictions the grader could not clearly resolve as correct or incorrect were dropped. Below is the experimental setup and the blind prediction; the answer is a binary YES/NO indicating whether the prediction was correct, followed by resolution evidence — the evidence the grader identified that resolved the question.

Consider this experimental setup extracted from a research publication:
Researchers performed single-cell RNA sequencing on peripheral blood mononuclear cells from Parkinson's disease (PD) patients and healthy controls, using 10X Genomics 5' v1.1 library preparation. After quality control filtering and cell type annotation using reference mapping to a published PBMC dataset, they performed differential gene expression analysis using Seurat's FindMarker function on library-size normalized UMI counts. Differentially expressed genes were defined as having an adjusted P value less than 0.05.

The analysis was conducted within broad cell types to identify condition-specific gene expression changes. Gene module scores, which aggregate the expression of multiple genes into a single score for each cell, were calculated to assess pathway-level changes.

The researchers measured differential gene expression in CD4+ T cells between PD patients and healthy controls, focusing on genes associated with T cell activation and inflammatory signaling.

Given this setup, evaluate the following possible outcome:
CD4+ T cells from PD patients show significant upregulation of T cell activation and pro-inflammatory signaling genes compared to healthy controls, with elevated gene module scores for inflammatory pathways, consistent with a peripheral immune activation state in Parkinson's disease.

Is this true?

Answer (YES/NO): NO